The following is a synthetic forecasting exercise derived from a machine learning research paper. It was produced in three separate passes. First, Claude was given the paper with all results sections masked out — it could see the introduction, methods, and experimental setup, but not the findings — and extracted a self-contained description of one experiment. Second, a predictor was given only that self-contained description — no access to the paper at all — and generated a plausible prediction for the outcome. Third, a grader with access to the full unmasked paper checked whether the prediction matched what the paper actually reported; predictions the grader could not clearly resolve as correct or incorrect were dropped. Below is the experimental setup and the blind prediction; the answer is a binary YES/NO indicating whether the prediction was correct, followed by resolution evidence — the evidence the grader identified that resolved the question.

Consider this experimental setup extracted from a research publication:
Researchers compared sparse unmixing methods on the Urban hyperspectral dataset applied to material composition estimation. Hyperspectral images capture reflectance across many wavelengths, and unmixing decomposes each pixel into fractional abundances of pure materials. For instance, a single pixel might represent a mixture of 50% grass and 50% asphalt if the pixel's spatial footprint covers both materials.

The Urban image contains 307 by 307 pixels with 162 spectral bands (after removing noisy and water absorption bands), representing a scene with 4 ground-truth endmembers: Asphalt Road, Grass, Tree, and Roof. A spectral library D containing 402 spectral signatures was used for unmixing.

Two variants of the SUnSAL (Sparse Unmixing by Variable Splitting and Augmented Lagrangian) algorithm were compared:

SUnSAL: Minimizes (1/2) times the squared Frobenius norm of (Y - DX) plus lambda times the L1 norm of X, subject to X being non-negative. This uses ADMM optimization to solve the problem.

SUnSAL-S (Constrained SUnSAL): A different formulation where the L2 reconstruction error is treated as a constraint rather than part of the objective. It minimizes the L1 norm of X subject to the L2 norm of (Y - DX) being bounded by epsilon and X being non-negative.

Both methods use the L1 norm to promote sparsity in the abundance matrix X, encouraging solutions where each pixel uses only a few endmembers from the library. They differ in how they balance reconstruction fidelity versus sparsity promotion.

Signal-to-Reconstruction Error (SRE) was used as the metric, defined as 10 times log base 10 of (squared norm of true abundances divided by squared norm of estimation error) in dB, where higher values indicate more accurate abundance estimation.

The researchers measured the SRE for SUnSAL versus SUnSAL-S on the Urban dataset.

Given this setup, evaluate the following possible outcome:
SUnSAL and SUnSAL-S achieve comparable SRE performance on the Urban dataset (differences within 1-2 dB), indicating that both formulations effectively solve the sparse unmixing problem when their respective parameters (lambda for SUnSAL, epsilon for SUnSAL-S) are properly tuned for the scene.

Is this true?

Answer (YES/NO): NO